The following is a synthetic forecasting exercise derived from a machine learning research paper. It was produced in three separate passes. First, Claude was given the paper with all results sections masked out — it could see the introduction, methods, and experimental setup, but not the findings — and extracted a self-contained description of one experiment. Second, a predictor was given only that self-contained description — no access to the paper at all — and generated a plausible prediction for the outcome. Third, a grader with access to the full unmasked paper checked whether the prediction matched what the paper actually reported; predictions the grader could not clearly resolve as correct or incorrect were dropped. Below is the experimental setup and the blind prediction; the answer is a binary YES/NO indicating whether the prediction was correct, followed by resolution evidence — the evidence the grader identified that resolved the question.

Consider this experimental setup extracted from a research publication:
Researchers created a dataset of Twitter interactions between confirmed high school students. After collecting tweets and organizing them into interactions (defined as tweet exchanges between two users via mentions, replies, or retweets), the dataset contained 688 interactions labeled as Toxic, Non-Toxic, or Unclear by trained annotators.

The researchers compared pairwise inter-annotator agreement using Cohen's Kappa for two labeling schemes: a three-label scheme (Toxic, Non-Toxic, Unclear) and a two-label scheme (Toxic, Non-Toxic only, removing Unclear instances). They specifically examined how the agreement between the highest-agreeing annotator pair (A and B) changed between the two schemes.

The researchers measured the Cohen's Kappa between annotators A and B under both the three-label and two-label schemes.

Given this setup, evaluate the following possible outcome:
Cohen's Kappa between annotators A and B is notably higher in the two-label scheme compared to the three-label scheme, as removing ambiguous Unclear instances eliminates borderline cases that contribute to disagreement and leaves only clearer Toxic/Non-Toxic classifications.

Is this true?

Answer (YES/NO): NO